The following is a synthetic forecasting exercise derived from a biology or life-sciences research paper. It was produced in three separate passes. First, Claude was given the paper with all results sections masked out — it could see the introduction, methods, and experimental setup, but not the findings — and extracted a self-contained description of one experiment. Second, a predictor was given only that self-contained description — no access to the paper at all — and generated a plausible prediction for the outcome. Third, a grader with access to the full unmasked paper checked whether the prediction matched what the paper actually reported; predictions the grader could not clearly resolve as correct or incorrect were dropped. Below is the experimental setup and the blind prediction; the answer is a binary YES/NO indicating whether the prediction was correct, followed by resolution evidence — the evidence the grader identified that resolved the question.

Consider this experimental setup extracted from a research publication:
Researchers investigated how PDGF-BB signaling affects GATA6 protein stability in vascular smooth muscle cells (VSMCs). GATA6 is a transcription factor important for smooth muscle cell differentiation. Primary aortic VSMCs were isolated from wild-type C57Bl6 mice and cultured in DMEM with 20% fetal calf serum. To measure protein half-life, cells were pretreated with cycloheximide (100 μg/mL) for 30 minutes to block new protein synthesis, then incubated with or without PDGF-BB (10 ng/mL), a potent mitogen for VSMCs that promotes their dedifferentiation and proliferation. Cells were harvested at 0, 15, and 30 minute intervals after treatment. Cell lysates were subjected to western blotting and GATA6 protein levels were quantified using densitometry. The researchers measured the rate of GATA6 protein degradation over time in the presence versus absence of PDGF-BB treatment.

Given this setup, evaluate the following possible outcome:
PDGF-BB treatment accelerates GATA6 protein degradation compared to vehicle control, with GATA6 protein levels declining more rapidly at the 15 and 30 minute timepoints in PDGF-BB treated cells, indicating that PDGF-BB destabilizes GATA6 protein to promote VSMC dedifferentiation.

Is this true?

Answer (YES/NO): YES